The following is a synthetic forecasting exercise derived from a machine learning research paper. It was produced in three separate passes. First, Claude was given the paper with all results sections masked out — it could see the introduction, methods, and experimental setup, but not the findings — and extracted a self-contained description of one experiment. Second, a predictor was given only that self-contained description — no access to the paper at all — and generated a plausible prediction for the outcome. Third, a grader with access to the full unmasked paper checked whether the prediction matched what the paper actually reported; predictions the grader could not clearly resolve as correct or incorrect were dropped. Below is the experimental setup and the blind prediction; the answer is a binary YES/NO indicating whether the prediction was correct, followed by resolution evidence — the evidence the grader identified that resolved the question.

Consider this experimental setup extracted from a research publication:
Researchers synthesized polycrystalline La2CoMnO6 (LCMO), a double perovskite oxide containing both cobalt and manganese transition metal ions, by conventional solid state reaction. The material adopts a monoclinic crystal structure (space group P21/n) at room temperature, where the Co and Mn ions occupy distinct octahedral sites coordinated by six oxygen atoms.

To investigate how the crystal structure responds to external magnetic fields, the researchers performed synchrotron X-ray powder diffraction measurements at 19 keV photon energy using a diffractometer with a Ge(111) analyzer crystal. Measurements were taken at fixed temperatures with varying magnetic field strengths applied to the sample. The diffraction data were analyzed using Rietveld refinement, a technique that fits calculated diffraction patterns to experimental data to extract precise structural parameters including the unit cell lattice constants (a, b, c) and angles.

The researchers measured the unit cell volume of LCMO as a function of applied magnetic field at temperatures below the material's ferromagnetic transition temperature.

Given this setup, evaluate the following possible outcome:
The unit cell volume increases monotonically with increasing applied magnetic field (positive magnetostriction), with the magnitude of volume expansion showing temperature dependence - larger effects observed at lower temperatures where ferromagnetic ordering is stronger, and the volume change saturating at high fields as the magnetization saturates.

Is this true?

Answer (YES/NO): NO